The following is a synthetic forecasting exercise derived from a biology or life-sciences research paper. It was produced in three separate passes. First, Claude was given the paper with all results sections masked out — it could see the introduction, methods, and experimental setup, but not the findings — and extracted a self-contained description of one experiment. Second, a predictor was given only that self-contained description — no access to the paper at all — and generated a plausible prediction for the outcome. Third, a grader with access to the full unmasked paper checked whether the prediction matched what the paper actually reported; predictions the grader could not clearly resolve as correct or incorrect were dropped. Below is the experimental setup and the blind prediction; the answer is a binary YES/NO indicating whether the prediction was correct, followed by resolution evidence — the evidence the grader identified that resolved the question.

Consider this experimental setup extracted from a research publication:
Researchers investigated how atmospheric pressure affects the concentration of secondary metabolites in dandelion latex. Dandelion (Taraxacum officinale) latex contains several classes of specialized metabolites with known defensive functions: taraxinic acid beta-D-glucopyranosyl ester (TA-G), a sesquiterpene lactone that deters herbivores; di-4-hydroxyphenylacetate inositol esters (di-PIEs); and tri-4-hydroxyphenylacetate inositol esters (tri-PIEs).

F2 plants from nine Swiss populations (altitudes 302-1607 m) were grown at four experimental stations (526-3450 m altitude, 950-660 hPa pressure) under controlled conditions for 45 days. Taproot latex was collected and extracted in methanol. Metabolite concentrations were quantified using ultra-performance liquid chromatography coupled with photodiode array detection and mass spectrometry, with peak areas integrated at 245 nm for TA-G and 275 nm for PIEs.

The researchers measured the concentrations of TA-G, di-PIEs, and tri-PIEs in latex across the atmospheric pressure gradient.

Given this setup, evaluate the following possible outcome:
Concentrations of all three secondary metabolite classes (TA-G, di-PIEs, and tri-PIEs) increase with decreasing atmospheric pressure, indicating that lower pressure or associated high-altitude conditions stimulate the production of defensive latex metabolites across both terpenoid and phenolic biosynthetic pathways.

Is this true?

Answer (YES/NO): NO